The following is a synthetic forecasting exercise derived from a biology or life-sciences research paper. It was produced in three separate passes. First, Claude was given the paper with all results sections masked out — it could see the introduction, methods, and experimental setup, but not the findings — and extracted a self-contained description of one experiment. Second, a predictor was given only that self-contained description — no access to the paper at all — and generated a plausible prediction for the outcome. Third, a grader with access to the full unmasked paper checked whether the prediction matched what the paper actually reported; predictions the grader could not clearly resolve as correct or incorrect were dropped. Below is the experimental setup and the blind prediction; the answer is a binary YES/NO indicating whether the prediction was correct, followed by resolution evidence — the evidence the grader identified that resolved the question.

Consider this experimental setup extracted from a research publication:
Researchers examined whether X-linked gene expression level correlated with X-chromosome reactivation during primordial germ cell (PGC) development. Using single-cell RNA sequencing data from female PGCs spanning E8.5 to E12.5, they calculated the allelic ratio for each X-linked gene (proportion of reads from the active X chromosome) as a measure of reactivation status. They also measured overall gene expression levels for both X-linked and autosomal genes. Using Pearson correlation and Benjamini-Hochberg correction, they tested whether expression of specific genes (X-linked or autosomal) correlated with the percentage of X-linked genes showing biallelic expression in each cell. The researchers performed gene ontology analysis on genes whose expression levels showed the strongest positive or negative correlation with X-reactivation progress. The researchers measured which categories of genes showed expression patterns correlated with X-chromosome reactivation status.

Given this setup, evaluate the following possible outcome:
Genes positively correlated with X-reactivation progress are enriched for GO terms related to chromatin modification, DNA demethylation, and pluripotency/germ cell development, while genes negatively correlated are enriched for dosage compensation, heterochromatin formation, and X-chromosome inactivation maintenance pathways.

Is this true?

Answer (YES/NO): NO